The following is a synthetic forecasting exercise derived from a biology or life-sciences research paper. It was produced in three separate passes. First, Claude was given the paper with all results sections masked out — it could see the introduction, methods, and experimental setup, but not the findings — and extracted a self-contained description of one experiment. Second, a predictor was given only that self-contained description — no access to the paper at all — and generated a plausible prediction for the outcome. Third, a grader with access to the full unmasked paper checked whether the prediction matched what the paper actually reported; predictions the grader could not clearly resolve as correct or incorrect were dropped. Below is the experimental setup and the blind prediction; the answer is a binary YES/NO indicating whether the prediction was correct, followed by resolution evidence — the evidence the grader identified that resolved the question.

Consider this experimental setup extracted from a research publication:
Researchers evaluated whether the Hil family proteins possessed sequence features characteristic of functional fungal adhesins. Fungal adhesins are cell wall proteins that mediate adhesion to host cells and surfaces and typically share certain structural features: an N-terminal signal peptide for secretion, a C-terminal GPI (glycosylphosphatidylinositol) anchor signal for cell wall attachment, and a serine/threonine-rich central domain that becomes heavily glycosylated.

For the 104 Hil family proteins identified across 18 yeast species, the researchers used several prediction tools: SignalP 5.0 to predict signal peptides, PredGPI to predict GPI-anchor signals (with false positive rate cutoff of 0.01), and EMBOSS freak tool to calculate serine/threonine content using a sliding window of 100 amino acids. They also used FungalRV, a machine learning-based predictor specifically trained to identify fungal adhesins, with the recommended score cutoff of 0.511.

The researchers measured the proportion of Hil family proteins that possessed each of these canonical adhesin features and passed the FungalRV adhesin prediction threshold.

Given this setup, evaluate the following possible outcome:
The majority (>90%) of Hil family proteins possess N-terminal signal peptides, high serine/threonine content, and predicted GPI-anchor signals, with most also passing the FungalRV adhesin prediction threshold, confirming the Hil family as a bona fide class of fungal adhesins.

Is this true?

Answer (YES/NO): NO